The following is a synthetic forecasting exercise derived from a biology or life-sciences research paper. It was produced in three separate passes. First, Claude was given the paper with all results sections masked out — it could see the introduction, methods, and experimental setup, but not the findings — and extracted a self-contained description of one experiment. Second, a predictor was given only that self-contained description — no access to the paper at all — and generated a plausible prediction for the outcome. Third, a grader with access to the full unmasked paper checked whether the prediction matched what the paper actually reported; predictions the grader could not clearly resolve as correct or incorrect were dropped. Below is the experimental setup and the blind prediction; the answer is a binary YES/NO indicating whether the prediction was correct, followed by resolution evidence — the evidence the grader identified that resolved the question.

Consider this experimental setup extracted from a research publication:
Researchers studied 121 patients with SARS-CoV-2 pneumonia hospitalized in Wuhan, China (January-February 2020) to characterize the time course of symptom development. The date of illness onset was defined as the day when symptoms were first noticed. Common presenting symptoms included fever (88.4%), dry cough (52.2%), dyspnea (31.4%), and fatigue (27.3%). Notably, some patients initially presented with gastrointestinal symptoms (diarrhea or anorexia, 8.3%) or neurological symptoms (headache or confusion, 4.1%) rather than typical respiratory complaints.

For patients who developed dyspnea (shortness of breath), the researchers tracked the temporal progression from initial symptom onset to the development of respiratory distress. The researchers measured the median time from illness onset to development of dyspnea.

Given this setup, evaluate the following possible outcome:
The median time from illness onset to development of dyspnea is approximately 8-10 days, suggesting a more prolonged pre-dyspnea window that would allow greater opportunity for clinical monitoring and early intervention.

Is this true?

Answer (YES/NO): NO